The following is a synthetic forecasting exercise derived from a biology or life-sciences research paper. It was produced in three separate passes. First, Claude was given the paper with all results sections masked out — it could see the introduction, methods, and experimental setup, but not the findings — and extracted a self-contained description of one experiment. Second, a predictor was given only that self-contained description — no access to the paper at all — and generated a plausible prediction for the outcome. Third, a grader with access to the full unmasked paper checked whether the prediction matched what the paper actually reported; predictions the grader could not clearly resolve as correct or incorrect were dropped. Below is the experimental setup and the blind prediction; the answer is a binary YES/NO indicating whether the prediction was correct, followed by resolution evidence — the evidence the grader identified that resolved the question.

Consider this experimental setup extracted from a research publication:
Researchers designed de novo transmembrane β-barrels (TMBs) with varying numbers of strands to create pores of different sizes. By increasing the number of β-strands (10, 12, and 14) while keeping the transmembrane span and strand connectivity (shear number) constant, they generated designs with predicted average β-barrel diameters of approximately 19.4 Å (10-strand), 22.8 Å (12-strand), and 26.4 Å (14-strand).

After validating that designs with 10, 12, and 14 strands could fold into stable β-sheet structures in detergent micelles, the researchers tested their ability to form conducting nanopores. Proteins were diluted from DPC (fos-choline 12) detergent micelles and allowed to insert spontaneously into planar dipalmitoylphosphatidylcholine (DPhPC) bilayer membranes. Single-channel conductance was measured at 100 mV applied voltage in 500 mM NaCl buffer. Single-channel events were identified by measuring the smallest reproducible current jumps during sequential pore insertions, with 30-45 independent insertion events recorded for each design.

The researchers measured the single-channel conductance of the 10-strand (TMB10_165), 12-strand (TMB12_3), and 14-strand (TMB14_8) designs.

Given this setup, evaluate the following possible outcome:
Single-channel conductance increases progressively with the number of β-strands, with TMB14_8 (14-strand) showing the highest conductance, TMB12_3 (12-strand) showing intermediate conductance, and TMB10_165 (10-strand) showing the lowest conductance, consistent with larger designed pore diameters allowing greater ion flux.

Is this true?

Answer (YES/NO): YES